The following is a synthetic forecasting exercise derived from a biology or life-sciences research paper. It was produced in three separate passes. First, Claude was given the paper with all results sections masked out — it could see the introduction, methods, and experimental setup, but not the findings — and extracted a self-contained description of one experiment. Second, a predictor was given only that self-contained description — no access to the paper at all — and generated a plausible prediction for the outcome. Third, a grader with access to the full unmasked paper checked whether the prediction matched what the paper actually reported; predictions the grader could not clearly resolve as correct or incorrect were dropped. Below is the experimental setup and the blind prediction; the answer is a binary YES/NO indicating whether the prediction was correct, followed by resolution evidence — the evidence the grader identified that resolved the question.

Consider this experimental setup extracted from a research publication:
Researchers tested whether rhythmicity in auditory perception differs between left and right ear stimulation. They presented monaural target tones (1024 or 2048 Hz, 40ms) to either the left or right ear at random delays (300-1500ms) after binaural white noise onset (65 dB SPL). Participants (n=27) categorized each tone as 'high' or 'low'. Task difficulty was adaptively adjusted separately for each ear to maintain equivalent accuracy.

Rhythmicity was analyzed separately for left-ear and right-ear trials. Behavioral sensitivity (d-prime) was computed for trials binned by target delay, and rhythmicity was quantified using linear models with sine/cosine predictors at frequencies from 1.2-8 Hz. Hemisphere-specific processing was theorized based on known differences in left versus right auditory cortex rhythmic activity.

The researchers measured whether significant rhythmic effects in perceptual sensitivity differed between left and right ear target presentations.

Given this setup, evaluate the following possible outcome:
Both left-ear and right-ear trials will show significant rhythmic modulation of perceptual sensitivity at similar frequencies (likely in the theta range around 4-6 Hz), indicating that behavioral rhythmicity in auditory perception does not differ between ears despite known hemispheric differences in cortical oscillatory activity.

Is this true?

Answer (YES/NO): NO